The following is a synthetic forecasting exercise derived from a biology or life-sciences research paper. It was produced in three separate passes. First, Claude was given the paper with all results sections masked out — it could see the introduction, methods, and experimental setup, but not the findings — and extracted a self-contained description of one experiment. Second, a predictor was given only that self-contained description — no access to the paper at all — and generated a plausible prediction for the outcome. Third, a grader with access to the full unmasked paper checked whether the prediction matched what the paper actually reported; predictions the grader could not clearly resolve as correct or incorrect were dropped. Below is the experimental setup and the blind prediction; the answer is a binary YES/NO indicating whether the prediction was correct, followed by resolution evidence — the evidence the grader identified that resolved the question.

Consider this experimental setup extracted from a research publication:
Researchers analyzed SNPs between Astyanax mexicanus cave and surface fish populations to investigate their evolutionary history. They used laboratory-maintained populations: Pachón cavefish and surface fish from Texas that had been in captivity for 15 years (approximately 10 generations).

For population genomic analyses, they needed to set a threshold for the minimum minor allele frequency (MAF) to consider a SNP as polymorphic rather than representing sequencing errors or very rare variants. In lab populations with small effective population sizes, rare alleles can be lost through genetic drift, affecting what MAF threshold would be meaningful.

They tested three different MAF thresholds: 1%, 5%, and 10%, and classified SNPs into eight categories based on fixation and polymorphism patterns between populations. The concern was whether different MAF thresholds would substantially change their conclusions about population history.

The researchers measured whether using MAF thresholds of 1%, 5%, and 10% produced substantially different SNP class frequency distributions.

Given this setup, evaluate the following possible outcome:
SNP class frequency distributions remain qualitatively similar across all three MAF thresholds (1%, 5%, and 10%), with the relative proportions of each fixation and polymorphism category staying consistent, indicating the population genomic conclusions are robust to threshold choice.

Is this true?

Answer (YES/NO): YES